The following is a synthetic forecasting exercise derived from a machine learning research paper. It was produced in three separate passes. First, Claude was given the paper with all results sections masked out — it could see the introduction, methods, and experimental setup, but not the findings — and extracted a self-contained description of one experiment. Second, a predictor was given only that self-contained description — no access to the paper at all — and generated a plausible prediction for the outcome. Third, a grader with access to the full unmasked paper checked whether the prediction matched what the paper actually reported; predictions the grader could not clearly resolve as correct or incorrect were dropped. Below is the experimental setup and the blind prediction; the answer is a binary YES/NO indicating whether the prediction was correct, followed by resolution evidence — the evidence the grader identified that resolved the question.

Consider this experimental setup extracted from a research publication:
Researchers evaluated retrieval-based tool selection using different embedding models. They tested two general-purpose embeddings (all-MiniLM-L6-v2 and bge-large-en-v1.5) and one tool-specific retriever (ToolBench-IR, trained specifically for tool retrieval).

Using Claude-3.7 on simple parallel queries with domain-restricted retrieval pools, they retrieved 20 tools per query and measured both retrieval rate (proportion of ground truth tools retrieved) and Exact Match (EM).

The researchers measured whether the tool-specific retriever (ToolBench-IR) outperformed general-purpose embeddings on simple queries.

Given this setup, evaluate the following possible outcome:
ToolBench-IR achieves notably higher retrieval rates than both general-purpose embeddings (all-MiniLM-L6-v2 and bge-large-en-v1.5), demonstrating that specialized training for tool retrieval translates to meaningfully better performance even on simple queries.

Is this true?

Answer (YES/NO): NO